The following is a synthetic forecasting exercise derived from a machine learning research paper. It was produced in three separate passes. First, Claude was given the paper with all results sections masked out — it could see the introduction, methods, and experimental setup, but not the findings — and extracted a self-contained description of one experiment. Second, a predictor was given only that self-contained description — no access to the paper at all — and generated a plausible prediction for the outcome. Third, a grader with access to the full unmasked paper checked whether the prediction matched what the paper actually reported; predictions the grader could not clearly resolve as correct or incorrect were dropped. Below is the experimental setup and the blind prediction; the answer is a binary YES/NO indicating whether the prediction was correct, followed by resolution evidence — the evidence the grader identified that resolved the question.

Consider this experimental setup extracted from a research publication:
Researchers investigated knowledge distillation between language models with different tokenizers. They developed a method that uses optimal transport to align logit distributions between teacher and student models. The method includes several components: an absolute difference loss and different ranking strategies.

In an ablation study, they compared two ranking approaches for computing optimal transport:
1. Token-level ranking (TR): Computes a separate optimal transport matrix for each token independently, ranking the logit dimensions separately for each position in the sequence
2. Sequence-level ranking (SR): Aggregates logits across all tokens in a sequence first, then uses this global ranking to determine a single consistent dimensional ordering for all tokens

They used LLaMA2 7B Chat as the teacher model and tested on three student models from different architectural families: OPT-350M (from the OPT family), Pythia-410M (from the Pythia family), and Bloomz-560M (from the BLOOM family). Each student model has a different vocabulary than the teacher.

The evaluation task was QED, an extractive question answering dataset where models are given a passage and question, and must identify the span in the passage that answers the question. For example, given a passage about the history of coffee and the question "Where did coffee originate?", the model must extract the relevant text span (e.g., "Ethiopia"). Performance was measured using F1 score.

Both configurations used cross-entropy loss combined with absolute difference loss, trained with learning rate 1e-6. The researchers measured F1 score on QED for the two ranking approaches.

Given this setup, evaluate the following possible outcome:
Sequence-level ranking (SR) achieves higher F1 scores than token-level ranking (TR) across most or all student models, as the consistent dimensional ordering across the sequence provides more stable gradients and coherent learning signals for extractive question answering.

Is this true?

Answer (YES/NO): YES